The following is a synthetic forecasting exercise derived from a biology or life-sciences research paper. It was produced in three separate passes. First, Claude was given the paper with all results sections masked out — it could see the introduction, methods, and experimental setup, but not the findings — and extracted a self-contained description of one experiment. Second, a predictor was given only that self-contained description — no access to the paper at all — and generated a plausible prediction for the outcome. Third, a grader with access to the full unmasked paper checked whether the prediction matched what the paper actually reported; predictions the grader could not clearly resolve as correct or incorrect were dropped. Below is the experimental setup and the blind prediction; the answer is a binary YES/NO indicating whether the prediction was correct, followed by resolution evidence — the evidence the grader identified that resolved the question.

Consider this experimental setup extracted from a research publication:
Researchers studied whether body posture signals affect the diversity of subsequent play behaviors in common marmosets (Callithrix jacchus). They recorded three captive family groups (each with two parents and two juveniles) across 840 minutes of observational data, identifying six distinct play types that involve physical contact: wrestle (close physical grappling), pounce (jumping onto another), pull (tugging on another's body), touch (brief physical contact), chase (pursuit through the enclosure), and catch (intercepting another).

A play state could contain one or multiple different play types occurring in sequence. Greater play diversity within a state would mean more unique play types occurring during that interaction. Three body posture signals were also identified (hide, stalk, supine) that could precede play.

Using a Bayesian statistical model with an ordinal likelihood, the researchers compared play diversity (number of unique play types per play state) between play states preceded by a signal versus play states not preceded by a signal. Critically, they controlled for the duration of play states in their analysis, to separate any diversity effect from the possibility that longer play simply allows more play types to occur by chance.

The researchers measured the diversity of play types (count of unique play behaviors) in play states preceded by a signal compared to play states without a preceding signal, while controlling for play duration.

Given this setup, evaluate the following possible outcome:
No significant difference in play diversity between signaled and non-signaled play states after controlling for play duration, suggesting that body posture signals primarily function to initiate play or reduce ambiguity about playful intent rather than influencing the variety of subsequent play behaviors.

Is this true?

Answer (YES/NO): NO